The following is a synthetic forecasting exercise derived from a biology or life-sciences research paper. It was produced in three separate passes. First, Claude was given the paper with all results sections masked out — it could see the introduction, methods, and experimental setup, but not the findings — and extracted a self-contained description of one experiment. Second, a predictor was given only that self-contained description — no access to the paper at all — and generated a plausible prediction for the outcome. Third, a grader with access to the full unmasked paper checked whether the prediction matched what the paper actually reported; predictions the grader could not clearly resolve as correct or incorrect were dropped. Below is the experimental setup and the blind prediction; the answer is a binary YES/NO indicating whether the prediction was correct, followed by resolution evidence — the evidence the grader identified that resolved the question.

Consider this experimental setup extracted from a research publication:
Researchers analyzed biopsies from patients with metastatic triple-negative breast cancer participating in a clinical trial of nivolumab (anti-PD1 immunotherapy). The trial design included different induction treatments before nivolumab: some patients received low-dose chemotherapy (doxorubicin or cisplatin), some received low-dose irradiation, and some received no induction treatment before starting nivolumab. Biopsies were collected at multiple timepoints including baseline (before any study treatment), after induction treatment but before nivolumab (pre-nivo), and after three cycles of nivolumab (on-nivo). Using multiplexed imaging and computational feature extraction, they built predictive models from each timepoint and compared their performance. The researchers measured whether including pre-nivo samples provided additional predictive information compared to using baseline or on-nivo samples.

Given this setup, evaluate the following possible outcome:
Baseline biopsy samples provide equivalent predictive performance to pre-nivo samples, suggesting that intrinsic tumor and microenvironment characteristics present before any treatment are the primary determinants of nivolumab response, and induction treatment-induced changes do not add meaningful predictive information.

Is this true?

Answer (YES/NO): NO